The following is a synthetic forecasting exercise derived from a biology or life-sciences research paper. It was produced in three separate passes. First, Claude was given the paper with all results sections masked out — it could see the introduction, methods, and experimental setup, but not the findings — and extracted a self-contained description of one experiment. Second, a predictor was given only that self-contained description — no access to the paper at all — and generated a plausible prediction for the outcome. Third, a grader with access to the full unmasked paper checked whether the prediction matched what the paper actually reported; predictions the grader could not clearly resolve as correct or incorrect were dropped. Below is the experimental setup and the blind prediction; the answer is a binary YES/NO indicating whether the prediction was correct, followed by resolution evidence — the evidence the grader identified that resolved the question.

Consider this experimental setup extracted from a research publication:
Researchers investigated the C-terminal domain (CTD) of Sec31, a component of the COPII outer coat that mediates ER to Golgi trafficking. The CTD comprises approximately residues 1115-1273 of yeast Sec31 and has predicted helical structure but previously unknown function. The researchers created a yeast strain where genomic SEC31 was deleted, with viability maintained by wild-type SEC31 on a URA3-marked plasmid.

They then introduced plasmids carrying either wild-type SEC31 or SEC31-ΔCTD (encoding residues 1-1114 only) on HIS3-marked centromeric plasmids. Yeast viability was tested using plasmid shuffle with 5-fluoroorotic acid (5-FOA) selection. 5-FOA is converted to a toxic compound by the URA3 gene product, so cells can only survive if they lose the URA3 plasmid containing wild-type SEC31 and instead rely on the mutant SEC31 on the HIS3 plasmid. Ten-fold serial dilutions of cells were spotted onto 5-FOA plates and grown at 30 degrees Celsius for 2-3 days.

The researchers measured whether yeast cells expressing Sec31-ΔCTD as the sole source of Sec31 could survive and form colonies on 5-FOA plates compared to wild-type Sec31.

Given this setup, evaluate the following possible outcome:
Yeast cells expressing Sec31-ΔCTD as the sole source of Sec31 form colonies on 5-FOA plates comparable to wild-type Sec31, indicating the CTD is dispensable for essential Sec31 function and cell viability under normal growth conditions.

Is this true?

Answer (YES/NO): NO